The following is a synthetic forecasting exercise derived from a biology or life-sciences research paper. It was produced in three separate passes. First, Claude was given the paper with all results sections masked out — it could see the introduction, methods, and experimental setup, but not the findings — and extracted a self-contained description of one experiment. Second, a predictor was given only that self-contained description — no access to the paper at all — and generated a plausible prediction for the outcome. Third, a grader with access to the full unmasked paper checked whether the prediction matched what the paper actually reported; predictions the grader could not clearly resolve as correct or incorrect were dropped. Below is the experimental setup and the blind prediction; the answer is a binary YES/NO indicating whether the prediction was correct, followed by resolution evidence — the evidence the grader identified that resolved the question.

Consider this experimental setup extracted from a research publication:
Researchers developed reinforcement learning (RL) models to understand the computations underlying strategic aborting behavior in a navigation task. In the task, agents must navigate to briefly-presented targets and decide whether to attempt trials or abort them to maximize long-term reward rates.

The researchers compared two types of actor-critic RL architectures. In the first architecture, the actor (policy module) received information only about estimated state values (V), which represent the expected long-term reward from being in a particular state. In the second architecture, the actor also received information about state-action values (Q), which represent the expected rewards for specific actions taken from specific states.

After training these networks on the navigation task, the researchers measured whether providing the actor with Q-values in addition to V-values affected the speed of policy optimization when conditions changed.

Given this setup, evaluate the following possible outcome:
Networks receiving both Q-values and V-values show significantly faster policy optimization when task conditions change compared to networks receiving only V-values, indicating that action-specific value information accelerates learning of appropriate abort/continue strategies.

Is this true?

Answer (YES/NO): YES